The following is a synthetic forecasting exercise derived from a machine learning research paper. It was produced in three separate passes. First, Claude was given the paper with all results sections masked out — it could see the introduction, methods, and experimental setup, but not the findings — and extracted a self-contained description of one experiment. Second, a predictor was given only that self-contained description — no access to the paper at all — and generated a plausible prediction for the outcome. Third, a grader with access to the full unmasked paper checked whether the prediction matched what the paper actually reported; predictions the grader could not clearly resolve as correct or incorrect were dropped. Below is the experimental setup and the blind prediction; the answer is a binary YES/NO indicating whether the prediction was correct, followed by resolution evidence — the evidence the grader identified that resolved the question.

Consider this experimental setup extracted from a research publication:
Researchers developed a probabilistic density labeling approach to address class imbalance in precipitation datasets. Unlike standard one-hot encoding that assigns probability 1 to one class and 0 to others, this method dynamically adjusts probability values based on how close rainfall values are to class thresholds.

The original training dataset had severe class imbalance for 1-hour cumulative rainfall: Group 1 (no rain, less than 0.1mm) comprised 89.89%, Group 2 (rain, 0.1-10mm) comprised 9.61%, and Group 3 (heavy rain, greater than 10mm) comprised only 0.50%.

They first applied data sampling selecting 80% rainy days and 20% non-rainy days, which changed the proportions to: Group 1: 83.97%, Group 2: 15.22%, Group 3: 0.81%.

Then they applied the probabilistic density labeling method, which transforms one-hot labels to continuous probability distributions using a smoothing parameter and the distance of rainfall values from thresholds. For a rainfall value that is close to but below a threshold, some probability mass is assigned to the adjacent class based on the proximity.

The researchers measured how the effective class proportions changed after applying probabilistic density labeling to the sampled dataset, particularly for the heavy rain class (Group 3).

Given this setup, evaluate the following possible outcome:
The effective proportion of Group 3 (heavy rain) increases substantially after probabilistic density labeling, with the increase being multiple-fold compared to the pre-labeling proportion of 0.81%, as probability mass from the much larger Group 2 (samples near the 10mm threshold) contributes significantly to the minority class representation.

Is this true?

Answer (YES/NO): YES